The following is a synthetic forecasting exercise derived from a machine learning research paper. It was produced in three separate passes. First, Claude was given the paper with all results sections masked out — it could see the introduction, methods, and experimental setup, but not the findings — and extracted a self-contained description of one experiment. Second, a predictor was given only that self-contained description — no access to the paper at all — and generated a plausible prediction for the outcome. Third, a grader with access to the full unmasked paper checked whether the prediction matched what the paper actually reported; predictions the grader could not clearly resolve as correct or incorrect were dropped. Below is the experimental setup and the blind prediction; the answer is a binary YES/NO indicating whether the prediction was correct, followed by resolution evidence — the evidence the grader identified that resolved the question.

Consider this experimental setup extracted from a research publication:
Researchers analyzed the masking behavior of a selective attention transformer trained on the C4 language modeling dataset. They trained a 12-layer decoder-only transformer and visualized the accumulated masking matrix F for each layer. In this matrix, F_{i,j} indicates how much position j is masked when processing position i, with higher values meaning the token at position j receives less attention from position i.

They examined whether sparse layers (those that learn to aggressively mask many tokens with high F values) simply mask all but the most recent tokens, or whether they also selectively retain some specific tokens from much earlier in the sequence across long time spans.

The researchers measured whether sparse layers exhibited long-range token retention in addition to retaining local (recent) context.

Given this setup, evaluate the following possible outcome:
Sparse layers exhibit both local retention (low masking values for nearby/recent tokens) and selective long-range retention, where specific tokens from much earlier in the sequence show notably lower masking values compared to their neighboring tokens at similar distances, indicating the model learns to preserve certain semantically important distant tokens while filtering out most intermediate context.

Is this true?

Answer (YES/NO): YES